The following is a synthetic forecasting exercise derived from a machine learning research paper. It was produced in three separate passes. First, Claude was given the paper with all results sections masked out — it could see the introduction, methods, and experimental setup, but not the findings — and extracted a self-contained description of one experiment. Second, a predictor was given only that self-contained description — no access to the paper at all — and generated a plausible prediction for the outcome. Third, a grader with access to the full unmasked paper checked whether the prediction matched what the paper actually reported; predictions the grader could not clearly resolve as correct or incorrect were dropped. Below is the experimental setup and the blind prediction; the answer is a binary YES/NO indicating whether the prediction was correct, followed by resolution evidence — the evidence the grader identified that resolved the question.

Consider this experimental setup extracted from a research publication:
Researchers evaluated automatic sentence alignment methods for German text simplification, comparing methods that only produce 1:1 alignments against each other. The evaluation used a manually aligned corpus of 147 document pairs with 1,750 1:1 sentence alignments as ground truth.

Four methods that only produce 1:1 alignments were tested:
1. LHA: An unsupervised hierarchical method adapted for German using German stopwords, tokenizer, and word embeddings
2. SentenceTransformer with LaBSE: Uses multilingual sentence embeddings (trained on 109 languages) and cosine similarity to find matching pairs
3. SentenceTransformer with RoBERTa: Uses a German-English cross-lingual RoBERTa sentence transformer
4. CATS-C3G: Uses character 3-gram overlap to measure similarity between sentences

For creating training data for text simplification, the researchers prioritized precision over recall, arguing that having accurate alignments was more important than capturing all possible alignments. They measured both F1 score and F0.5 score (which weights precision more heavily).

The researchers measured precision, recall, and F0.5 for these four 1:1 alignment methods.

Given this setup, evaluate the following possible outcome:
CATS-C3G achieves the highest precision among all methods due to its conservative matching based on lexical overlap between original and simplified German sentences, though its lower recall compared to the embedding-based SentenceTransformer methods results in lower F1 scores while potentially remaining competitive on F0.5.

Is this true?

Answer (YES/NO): NO